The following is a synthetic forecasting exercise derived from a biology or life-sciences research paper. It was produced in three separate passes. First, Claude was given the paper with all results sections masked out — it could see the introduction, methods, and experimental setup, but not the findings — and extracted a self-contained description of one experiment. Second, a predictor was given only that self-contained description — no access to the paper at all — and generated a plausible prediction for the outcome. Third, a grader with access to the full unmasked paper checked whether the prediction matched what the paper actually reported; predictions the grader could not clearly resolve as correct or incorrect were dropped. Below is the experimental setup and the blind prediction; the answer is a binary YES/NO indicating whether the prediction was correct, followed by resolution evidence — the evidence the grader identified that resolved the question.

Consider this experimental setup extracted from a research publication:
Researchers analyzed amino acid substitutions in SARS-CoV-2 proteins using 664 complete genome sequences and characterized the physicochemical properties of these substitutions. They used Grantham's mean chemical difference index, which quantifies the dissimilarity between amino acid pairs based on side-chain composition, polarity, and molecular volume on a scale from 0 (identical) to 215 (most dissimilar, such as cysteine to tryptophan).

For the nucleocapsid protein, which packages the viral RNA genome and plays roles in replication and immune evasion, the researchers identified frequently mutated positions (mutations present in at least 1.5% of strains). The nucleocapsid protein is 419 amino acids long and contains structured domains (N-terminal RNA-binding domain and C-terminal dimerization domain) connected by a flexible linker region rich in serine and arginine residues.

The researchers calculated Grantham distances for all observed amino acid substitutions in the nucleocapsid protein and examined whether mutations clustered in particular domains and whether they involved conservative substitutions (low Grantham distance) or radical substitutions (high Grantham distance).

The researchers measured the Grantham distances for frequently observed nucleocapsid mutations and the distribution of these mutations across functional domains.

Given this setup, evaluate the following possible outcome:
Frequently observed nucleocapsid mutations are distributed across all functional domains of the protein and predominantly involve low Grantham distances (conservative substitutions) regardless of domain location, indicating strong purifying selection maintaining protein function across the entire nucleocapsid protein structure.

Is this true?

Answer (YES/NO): NO